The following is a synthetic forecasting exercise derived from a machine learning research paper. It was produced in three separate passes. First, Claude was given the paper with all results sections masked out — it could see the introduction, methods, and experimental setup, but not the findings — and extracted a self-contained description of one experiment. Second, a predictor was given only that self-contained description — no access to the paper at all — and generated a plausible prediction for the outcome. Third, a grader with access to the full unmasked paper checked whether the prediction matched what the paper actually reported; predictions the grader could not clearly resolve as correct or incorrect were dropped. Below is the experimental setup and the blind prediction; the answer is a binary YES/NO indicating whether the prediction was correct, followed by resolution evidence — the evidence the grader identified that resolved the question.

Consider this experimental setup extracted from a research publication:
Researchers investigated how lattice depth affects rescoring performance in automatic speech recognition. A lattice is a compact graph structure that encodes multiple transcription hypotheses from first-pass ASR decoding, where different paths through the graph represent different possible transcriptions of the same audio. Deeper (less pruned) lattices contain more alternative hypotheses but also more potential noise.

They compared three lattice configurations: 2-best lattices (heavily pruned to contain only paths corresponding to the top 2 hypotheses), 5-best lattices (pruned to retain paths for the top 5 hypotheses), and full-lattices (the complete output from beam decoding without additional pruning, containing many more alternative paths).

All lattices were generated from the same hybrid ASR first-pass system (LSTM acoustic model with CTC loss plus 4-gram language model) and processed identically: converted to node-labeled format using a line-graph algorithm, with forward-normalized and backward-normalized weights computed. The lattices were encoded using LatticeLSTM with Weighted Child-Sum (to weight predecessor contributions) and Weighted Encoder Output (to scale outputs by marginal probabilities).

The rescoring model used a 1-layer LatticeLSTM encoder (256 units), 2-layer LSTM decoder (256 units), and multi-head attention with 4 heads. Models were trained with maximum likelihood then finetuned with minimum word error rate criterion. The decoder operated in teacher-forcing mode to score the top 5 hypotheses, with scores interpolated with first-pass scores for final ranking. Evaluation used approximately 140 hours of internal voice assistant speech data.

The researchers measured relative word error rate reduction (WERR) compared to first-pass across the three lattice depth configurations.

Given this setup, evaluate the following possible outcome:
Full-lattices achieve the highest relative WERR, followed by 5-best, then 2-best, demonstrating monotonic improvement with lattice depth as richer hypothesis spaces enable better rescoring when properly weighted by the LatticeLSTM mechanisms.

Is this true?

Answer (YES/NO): YES